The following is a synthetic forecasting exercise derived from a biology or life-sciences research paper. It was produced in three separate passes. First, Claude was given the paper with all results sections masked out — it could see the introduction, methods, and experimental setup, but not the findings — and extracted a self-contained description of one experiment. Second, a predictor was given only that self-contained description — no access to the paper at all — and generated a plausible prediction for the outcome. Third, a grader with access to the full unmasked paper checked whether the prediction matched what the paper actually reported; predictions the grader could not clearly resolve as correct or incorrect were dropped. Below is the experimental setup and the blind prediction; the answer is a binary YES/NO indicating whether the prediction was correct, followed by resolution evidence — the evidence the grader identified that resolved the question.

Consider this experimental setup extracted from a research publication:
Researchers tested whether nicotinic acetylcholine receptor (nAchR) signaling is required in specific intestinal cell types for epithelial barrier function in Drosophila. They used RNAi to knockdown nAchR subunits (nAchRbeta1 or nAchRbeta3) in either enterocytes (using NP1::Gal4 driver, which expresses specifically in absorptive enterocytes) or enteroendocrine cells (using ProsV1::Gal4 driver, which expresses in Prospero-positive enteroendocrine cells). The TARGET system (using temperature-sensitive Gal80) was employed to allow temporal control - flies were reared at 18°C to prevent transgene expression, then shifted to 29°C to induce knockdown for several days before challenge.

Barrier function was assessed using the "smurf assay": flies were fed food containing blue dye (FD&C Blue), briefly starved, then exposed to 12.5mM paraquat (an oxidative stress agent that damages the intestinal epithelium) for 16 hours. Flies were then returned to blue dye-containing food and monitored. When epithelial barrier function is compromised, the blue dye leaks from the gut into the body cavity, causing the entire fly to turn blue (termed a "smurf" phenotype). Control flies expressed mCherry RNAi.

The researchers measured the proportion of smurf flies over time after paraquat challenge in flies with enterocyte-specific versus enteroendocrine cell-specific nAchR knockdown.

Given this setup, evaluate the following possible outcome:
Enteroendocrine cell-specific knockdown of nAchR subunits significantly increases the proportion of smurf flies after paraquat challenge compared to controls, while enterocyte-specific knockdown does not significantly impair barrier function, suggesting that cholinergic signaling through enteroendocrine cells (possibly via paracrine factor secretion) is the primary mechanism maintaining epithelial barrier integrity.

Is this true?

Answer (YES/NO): NO